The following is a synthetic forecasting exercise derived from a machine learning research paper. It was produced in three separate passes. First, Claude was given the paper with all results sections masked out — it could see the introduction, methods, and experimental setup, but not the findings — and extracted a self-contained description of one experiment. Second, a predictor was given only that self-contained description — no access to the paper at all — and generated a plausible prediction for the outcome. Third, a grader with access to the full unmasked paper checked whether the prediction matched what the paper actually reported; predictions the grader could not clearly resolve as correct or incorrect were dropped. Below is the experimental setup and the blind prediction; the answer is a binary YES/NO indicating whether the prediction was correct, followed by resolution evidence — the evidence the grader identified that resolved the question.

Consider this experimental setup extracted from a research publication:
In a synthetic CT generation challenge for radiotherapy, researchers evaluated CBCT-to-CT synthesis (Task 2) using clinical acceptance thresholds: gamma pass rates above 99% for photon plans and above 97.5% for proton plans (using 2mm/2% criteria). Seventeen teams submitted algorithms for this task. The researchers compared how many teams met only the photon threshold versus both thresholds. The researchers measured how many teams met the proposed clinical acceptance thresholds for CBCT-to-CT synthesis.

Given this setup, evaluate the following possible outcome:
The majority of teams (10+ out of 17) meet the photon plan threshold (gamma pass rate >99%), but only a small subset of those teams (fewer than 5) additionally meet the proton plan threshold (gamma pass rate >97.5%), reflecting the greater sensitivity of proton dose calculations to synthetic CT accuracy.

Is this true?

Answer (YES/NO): NO